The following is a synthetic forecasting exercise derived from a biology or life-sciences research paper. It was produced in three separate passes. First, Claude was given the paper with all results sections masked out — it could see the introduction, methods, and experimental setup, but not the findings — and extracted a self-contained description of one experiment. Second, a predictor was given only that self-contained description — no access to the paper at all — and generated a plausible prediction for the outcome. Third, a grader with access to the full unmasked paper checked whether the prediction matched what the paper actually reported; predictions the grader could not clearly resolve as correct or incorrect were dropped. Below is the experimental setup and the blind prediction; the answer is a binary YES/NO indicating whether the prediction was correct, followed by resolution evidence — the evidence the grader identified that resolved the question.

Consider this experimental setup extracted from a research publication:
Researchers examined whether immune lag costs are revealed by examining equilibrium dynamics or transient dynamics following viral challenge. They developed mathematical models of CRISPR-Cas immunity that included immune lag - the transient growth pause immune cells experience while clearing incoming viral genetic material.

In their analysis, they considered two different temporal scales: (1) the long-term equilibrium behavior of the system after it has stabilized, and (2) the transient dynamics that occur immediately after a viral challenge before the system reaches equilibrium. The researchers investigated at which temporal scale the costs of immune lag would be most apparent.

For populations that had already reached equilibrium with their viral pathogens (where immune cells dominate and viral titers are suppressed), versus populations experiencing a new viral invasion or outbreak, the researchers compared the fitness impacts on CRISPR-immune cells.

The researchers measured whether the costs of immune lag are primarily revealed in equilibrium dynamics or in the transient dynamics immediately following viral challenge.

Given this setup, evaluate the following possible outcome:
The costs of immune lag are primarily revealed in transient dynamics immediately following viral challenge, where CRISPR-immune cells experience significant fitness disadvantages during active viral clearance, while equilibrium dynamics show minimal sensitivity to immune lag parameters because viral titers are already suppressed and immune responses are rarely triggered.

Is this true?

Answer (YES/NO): YES